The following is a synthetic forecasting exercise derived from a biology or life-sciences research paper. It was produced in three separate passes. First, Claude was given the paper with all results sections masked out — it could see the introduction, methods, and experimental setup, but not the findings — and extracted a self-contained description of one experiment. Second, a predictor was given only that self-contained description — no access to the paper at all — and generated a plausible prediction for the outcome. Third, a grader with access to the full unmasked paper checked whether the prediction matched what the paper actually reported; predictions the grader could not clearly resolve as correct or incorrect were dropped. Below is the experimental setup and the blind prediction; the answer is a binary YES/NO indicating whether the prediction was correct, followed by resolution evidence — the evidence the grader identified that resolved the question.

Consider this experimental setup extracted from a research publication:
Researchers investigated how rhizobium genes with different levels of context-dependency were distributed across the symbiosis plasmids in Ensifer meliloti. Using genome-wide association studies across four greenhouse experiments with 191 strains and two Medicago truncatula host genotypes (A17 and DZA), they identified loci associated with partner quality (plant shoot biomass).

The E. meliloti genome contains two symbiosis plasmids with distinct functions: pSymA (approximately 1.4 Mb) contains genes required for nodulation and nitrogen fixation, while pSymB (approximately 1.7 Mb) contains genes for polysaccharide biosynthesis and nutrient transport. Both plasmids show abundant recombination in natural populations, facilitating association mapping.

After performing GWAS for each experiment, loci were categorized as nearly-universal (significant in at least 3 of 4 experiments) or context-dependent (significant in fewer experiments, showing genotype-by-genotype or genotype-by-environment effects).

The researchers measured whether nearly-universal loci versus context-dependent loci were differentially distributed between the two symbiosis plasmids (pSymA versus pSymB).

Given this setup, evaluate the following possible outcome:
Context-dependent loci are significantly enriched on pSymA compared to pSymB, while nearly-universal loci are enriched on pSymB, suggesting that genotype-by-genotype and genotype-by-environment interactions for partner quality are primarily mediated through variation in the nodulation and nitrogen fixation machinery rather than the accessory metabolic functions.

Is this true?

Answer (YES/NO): NO